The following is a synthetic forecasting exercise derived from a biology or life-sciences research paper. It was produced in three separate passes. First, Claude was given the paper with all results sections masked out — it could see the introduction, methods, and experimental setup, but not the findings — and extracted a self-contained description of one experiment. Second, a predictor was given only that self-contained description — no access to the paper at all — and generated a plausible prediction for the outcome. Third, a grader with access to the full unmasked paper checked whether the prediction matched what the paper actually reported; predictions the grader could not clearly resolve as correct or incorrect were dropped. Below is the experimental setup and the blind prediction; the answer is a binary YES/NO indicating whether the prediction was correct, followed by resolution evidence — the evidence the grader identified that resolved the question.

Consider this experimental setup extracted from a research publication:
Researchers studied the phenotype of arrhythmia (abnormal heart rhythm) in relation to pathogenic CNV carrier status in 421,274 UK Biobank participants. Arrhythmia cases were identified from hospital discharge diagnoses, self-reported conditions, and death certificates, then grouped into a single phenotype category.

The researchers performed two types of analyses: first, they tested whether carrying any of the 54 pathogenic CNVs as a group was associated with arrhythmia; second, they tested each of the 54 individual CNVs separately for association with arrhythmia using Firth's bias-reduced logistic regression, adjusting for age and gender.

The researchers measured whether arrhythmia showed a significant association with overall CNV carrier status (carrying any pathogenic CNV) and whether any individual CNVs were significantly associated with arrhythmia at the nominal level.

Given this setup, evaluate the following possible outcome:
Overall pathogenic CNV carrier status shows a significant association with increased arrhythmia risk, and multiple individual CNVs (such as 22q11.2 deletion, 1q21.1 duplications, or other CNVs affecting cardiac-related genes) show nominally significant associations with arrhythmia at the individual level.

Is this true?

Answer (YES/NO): NO